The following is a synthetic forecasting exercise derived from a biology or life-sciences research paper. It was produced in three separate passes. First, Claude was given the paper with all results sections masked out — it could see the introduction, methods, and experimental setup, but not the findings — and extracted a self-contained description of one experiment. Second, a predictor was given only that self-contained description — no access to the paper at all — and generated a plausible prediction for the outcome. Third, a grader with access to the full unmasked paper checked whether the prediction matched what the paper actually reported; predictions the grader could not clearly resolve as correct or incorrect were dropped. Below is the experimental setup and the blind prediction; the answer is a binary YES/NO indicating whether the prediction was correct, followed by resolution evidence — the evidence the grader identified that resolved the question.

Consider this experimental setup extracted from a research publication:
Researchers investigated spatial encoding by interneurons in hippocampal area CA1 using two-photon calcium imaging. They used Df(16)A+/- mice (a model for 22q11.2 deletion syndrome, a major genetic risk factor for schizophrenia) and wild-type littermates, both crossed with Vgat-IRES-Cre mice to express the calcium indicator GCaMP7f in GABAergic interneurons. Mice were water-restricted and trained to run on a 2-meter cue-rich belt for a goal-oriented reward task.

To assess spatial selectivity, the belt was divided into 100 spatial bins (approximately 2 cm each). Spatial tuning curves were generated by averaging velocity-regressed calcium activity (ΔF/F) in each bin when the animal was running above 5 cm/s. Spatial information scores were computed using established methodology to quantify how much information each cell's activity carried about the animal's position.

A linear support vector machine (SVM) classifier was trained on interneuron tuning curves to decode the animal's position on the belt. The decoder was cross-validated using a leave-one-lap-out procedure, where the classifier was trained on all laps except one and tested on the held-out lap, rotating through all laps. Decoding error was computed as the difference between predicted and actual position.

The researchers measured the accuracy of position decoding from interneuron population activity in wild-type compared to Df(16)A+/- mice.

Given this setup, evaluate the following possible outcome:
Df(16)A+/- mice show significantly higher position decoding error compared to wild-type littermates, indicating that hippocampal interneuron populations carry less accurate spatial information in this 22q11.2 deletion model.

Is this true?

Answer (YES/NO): YES